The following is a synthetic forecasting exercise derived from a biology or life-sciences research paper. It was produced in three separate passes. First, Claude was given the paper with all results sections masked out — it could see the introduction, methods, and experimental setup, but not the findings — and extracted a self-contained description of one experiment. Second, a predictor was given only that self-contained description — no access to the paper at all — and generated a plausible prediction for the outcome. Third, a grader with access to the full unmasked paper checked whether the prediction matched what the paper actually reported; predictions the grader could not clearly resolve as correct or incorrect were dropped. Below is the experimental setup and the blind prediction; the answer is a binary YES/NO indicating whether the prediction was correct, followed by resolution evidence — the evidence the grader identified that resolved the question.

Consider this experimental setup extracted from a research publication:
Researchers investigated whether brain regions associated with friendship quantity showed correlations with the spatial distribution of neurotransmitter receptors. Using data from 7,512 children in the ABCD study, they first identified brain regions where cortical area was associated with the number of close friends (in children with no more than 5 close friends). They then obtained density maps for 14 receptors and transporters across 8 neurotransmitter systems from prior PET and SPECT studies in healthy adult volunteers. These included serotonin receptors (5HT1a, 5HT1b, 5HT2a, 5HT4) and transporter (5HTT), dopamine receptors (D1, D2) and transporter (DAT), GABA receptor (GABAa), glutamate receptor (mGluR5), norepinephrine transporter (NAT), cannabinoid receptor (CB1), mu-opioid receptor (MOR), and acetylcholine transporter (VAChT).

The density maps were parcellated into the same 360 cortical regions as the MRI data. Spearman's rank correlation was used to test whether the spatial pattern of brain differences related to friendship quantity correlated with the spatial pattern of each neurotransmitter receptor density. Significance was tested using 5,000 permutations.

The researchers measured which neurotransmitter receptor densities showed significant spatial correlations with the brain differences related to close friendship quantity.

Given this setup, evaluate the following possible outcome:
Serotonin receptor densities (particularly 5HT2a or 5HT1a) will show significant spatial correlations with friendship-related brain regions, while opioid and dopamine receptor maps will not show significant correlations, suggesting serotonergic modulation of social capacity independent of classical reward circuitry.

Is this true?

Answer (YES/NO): NO